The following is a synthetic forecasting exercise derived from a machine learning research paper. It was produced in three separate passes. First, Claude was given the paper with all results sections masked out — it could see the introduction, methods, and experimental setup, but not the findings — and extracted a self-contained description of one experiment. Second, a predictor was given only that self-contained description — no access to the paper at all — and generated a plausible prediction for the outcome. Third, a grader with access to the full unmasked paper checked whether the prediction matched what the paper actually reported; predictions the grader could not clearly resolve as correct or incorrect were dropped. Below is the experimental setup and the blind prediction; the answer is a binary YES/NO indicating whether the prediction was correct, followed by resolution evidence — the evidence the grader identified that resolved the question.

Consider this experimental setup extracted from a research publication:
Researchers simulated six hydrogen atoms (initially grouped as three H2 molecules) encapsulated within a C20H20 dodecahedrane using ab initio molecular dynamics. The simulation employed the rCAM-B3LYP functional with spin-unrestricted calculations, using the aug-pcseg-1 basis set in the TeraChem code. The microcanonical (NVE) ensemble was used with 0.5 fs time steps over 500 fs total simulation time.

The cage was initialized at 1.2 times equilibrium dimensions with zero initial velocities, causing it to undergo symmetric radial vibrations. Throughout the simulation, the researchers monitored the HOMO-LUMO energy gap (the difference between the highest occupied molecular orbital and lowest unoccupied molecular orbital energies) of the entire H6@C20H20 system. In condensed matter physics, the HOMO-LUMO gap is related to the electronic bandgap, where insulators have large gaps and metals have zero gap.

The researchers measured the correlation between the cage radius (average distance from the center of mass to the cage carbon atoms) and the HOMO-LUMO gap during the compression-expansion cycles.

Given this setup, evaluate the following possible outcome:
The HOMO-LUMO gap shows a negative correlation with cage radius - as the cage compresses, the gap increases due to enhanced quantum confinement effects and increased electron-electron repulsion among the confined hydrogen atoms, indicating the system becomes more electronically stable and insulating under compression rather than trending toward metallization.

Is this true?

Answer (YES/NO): NO